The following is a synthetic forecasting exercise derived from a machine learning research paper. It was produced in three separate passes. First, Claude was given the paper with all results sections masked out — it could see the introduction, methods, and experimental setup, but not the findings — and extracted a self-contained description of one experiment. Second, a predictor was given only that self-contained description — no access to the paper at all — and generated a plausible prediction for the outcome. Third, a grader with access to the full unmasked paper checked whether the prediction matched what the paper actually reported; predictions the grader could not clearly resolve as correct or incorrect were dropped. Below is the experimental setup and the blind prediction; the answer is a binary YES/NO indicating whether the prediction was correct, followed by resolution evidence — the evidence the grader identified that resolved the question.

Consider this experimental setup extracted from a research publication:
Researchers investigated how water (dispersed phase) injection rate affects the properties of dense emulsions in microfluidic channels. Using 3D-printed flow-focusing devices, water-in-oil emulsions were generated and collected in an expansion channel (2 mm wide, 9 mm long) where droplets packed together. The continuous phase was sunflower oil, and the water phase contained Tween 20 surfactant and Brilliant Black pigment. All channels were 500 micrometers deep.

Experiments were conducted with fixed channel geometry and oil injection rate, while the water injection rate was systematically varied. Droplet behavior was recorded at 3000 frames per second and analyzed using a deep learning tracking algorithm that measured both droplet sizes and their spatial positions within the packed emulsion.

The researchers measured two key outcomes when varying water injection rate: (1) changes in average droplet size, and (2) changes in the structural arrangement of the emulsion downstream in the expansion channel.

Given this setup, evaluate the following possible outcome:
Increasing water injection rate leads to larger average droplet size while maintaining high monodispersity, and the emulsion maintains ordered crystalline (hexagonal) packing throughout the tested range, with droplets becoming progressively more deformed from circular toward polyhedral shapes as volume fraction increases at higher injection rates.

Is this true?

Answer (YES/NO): NO